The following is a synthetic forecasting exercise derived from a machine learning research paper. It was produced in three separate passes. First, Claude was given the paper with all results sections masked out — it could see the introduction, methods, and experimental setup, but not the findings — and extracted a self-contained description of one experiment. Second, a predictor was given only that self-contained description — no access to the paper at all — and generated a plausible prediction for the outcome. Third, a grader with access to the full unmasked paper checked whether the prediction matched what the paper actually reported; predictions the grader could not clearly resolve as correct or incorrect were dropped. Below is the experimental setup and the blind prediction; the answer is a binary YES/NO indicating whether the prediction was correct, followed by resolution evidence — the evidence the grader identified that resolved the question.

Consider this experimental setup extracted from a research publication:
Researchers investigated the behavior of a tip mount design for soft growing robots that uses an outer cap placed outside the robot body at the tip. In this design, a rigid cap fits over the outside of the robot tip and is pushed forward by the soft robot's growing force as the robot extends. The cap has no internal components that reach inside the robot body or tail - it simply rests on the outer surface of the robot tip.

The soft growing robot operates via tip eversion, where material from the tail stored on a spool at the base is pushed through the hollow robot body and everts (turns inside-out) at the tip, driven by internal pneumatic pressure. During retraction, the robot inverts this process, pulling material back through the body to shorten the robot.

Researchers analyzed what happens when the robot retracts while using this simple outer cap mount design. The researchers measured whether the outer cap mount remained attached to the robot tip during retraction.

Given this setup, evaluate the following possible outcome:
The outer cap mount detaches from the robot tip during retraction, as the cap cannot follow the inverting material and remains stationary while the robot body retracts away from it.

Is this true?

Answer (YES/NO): YES